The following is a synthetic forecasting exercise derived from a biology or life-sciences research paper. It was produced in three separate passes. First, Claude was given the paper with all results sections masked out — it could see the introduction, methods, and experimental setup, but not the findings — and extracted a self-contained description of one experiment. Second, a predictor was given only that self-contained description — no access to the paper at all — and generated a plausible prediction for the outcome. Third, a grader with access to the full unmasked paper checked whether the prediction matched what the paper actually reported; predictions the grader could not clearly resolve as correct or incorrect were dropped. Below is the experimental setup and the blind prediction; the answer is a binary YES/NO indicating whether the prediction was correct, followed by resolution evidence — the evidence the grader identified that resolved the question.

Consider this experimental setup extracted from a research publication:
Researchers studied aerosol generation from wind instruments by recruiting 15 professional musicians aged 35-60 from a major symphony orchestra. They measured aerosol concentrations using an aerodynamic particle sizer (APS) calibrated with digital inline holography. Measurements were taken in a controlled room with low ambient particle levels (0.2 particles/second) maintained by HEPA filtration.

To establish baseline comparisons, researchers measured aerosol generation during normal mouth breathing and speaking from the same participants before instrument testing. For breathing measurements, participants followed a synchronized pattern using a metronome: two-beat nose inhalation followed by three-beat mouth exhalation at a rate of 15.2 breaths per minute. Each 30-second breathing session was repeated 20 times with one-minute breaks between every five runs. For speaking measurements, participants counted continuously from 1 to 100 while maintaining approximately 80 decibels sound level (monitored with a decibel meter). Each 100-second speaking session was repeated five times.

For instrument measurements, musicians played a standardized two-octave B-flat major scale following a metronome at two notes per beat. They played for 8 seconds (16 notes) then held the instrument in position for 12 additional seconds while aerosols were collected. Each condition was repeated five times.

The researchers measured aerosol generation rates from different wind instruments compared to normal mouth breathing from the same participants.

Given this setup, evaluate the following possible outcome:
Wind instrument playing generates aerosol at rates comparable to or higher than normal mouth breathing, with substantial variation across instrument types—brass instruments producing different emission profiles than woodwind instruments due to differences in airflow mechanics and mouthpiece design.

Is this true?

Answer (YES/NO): NO